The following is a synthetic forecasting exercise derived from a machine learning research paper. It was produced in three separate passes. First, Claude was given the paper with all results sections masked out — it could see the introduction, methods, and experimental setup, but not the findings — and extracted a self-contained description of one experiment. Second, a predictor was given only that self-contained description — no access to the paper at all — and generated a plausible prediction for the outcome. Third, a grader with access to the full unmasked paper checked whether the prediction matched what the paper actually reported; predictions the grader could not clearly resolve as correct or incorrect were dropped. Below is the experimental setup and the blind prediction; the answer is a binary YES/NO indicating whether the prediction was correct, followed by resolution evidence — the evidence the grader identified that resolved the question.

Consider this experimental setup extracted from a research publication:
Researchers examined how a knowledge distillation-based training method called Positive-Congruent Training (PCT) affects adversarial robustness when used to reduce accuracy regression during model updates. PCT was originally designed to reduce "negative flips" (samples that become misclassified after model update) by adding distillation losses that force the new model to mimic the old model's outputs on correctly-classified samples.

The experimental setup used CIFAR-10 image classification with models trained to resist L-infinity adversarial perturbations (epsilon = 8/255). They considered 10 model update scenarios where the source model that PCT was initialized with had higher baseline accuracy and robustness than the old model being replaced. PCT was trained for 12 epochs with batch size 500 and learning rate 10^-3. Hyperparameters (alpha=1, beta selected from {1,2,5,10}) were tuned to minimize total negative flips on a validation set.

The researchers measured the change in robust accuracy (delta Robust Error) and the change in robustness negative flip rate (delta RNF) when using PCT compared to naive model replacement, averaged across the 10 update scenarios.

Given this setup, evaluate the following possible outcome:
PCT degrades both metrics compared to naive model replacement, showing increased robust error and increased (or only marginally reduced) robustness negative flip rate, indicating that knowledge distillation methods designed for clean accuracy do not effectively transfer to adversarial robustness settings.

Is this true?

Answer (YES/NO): YES